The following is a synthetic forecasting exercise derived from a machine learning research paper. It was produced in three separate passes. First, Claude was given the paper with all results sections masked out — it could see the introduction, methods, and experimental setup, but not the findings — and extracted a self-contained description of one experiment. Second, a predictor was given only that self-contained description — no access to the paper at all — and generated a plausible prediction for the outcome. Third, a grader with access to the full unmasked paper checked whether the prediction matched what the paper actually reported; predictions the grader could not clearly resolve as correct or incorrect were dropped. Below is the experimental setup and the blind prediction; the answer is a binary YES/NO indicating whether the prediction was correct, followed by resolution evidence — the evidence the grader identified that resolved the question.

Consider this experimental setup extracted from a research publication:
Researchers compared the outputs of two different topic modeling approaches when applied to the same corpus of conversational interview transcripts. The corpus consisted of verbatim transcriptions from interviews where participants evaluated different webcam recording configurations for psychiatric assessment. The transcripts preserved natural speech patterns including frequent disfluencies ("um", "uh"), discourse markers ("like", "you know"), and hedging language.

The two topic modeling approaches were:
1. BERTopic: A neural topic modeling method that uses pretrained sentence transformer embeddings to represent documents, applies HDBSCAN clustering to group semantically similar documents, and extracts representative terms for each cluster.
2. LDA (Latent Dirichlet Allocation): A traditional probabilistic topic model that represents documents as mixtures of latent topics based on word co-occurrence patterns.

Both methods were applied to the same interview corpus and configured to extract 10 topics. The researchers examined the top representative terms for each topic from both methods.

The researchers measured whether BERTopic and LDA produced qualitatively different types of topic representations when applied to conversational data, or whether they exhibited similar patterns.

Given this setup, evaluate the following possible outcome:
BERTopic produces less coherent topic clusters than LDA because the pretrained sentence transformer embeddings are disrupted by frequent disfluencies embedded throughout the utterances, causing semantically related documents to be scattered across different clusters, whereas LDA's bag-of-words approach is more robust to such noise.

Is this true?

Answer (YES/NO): NO